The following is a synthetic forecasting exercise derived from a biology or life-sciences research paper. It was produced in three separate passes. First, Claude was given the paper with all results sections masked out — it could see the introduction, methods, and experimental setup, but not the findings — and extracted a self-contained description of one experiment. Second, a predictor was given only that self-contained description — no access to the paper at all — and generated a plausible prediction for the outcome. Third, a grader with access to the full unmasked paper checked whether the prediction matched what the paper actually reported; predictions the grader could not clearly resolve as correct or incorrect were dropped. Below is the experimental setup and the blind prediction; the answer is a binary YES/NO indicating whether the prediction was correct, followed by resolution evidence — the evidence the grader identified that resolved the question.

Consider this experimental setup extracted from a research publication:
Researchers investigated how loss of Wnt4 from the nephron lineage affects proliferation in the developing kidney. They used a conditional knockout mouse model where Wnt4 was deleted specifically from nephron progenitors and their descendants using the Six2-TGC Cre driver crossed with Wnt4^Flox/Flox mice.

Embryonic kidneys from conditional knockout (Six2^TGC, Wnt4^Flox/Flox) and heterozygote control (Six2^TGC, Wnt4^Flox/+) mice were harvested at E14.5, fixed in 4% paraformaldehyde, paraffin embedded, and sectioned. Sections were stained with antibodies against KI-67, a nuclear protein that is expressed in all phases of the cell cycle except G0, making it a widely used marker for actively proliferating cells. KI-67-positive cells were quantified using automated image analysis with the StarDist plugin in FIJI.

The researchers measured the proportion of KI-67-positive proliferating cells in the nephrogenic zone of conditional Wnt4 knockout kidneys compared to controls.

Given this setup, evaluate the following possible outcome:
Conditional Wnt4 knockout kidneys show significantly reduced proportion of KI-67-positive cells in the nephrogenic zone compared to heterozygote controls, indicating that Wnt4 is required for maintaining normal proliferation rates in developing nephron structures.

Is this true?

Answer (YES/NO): NO